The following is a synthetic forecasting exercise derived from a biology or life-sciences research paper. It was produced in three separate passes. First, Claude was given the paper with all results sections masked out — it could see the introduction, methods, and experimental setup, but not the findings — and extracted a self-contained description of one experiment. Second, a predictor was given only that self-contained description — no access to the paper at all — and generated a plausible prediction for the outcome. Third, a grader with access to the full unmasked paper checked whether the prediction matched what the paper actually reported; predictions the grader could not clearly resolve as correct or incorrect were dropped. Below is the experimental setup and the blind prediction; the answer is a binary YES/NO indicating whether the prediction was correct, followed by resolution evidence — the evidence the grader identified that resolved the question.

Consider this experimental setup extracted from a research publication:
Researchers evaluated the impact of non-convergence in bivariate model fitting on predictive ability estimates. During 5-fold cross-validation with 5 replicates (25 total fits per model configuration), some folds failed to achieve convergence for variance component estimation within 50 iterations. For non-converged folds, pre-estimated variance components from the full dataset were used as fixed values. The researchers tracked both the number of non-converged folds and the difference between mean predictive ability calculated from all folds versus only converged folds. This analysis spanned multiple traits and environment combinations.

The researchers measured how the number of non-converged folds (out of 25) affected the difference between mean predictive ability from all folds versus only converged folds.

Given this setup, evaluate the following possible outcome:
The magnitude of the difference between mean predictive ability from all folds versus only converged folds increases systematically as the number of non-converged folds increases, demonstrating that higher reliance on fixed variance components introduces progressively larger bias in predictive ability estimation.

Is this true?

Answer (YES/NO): NO